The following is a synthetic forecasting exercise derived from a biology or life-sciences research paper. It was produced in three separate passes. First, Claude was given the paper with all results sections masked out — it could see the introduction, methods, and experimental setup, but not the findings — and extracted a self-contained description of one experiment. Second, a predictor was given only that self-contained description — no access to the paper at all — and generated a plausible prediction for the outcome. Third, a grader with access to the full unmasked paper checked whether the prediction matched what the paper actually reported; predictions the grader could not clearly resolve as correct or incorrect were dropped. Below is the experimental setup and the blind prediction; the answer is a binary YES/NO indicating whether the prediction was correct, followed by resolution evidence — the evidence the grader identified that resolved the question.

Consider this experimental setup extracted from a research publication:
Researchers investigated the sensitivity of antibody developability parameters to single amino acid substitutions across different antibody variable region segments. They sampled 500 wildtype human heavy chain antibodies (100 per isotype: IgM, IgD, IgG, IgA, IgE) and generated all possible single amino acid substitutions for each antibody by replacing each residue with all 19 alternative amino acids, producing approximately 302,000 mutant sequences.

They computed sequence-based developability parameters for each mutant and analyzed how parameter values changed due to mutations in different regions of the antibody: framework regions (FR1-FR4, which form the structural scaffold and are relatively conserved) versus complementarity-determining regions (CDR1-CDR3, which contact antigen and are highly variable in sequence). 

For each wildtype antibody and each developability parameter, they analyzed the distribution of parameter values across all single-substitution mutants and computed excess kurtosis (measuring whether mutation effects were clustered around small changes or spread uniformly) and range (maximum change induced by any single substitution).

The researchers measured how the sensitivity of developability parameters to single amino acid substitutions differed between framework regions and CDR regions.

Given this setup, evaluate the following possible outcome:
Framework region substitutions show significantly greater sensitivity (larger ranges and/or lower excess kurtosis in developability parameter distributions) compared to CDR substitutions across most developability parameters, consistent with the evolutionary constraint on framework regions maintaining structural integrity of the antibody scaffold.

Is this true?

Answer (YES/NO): NO